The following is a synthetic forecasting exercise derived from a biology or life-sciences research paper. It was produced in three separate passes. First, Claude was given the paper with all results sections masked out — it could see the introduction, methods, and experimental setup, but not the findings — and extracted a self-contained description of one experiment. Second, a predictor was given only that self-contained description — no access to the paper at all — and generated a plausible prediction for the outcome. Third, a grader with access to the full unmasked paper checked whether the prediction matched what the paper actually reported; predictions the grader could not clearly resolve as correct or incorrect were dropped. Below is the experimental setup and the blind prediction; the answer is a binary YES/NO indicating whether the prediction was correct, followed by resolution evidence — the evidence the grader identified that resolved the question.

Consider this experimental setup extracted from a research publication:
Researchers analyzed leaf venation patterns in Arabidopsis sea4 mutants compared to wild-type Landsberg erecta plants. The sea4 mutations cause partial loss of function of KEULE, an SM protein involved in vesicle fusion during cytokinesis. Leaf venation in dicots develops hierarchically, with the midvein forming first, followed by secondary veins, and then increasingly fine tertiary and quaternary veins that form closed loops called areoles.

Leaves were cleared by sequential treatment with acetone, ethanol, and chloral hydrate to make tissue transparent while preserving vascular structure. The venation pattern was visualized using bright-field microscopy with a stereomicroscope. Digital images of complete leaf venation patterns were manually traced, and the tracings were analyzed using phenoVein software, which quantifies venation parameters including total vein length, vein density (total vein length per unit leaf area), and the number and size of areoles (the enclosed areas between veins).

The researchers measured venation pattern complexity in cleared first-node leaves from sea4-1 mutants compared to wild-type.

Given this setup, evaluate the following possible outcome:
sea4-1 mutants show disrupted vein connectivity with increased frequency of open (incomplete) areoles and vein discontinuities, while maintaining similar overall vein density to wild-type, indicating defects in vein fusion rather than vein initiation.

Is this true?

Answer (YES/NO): NO